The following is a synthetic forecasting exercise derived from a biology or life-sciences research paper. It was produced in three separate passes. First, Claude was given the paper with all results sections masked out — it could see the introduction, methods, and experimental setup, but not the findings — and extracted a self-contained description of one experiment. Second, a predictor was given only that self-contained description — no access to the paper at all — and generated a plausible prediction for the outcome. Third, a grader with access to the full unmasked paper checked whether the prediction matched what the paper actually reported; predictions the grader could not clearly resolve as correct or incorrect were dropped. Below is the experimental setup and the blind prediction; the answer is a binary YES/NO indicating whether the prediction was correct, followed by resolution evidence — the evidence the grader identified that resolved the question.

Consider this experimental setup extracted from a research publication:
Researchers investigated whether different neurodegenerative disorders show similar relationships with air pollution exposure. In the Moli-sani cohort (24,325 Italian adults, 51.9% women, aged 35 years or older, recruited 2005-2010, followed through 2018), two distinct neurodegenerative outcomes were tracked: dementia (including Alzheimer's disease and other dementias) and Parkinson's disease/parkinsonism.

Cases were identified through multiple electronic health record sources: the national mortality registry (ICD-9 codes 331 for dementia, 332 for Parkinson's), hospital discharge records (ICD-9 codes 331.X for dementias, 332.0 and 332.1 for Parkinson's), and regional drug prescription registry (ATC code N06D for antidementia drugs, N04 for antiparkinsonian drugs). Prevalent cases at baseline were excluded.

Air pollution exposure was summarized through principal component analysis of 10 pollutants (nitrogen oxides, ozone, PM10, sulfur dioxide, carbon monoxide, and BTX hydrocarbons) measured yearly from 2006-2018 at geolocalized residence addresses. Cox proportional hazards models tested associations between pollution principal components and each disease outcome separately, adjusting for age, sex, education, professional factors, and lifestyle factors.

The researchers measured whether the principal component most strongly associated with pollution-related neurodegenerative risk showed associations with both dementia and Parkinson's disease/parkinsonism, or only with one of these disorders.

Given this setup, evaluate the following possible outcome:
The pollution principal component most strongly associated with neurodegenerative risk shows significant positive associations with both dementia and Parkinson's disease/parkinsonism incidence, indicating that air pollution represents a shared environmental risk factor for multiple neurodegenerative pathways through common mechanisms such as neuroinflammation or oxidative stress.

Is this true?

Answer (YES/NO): YES